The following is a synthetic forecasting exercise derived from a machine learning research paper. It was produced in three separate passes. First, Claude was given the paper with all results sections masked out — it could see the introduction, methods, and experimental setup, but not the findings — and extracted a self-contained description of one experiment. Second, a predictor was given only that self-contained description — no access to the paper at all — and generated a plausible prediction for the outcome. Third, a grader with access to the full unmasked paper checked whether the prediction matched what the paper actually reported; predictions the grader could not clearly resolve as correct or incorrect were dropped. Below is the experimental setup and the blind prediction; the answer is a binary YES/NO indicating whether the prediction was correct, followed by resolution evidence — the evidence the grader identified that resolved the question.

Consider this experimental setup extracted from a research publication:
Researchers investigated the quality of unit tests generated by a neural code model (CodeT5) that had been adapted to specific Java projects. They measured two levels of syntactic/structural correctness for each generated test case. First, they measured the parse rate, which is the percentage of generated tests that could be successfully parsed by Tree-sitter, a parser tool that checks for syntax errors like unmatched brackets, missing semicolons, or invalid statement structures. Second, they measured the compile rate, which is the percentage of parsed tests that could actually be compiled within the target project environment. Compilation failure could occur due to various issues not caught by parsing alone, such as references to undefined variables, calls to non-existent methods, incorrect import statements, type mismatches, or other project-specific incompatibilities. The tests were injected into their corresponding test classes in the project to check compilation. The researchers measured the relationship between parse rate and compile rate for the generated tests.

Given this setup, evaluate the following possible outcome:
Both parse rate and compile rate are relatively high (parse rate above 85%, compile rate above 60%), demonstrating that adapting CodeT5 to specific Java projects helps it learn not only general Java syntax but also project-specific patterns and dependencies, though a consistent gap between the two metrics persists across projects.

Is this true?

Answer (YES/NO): NO